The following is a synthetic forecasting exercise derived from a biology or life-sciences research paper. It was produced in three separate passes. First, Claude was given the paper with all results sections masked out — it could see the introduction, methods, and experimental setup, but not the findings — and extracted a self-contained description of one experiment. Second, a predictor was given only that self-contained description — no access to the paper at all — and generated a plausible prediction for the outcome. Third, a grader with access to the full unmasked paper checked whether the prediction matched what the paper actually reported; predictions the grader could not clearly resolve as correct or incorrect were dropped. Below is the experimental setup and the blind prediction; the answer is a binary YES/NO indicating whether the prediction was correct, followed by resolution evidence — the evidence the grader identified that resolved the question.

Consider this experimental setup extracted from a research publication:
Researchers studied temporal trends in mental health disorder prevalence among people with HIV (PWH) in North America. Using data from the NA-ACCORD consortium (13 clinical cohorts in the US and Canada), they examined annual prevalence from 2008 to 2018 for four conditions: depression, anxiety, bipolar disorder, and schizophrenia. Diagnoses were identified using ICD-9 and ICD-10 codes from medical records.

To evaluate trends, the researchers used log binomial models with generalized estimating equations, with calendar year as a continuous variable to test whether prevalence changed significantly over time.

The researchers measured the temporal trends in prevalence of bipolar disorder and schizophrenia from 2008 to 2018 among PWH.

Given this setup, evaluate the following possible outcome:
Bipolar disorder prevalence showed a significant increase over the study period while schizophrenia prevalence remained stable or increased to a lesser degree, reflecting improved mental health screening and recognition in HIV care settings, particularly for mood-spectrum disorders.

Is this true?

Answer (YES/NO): NO